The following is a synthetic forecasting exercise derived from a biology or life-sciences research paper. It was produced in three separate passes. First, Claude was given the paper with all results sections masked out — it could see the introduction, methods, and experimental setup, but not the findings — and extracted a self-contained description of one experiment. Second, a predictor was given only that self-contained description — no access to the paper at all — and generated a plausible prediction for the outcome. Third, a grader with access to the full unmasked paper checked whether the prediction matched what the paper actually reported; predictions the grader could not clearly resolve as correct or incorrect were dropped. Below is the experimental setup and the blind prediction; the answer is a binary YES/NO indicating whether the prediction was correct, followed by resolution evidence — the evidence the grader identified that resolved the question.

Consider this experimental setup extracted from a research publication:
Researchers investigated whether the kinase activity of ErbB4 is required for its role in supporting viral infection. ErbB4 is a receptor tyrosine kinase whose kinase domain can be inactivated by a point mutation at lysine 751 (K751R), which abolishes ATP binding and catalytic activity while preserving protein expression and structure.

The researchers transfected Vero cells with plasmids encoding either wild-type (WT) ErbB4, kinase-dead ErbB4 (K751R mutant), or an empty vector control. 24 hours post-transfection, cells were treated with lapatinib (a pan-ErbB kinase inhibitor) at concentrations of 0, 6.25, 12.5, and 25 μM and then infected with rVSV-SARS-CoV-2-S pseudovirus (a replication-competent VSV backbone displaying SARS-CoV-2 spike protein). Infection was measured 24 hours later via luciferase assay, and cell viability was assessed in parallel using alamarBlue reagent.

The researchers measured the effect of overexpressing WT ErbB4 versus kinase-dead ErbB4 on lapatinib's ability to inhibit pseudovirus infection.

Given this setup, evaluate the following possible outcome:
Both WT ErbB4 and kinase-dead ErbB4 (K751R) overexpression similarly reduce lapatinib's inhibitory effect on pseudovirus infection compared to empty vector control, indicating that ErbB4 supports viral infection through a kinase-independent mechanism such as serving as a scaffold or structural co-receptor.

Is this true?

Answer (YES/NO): NO